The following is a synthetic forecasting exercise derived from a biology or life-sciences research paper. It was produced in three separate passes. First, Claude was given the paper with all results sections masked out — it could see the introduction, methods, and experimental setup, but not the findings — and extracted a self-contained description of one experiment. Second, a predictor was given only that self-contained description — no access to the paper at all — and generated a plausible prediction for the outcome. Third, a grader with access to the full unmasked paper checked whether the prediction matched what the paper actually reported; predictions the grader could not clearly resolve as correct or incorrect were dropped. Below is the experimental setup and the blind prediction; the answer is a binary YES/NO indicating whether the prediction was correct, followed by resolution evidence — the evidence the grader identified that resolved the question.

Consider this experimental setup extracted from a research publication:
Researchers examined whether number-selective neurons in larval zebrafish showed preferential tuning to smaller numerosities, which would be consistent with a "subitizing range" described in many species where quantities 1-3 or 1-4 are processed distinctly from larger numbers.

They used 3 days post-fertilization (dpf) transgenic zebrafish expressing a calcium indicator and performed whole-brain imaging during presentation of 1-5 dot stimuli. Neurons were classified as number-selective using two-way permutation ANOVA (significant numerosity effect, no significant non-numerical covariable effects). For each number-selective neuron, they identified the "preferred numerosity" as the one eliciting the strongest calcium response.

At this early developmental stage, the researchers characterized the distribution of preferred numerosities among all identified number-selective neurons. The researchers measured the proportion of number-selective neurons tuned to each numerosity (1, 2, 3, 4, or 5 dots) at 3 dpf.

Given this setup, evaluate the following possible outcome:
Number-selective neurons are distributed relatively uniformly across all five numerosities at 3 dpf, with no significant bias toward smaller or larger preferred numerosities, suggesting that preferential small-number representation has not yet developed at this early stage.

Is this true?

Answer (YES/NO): NO